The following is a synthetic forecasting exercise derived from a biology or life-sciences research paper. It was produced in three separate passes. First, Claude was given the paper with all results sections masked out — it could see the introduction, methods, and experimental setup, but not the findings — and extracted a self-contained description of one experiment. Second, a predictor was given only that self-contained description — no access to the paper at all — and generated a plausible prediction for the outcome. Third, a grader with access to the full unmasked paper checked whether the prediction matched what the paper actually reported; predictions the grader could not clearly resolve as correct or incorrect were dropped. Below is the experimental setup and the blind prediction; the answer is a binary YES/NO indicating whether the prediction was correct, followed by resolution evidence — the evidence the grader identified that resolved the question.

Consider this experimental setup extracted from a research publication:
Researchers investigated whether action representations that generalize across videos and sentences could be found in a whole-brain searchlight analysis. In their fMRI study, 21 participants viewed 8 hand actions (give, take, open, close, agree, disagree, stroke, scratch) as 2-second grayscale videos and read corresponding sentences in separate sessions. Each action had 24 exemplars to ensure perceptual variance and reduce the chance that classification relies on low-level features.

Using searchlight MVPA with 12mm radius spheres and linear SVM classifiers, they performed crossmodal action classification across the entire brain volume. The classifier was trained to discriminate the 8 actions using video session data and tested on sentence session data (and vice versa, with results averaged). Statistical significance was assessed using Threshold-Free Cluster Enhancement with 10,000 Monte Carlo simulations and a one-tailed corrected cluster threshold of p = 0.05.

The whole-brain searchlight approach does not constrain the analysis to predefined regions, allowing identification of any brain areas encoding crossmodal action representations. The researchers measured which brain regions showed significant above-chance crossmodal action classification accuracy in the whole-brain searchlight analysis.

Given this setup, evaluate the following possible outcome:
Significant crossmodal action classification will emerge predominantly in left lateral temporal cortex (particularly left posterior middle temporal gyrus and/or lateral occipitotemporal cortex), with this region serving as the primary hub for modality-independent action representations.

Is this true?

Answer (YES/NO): YES